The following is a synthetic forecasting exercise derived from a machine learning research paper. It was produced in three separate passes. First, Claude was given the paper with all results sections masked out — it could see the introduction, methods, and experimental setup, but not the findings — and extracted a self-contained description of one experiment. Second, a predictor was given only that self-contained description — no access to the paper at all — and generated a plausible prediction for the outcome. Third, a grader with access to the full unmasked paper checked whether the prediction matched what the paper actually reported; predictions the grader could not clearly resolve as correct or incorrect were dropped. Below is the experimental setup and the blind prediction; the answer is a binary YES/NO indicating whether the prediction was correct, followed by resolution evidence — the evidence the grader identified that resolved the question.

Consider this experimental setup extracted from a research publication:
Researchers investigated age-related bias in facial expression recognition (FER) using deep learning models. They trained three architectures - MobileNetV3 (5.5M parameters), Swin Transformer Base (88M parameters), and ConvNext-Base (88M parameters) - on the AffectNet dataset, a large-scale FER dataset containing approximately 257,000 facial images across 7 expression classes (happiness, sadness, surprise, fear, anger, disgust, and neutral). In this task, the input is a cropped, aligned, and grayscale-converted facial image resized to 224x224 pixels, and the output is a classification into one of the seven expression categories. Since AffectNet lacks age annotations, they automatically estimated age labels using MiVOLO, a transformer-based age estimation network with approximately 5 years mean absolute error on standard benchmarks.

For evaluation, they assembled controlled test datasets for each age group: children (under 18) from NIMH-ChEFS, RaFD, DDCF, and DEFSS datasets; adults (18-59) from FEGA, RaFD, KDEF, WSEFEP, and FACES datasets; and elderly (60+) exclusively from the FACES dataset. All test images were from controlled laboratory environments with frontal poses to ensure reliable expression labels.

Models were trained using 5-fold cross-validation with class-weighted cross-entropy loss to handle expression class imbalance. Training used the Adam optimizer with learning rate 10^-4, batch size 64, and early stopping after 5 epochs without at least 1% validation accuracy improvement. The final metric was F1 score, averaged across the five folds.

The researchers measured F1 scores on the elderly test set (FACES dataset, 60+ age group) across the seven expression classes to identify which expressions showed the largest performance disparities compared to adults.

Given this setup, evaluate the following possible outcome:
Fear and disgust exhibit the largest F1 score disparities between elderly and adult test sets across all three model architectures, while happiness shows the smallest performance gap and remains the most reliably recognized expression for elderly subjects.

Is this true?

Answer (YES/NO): NO